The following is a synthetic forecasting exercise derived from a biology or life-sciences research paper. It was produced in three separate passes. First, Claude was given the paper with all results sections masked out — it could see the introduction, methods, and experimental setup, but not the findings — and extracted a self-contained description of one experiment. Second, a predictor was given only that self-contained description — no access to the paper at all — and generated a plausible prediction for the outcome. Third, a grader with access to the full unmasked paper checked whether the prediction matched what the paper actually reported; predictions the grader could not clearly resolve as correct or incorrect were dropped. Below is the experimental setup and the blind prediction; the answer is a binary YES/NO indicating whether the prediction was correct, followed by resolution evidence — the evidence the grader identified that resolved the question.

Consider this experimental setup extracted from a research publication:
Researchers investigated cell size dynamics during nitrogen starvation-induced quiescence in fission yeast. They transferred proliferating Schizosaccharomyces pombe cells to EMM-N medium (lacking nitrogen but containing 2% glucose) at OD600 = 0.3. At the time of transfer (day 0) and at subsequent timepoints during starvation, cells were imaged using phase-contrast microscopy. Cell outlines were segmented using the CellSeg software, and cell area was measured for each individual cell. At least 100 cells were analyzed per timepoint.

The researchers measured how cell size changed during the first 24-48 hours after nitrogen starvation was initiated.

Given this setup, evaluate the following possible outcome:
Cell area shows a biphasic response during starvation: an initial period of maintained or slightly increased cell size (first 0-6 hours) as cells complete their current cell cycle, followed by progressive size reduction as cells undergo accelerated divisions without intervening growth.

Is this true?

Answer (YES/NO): NO